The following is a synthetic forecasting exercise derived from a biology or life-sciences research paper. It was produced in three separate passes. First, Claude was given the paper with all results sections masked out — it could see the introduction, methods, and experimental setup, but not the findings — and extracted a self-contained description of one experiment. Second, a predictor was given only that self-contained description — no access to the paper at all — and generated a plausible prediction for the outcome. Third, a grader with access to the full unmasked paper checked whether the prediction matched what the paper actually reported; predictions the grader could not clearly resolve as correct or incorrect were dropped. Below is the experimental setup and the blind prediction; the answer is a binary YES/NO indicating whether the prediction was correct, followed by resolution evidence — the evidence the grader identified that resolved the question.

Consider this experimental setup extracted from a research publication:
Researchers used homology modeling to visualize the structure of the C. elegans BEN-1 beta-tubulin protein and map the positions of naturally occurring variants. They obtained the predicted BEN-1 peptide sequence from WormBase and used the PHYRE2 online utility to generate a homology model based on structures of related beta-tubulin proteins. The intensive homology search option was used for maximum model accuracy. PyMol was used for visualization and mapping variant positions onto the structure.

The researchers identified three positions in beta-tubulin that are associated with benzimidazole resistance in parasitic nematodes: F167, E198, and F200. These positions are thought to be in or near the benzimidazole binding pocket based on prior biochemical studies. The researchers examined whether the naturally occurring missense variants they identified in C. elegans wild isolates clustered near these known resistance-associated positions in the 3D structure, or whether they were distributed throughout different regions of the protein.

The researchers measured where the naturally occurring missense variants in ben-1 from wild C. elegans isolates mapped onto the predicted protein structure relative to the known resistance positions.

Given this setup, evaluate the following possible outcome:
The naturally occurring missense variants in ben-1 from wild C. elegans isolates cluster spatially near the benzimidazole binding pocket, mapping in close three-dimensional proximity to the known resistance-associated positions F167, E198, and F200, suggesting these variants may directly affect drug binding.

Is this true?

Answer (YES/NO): NO